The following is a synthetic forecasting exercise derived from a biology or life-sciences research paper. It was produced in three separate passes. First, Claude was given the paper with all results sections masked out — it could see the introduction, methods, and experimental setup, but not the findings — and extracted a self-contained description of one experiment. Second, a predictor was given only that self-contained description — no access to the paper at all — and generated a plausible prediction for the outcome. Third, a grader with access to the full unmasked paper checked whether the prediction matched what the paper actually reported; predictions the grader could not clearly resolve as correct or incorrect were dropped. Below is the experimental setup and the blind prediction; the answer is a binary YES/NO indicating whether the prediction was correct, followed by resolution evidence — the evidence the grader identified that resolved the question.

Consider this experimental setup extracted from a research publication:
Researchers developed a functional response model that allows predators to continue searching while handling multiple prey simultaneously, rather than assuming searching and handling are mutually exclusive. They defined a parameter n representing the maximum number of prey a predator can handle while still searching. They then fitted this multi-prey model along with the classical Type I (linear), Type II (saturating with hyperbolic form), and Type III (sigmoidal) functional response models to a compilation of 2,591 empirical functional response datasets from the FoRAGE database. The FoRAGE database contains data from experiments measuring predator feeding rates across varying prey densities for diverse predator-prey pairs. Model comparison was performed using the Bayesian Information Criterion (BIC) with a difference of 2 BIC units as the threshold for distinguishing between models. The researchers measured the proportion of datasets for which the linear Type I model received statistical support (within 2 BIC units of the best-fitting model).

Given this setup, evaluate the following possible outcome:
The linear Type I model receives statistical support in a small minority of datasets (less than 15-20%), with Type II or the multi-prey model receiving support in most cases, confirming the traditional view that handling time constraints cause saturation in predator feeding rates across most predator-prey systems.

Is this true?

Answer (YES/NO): NO